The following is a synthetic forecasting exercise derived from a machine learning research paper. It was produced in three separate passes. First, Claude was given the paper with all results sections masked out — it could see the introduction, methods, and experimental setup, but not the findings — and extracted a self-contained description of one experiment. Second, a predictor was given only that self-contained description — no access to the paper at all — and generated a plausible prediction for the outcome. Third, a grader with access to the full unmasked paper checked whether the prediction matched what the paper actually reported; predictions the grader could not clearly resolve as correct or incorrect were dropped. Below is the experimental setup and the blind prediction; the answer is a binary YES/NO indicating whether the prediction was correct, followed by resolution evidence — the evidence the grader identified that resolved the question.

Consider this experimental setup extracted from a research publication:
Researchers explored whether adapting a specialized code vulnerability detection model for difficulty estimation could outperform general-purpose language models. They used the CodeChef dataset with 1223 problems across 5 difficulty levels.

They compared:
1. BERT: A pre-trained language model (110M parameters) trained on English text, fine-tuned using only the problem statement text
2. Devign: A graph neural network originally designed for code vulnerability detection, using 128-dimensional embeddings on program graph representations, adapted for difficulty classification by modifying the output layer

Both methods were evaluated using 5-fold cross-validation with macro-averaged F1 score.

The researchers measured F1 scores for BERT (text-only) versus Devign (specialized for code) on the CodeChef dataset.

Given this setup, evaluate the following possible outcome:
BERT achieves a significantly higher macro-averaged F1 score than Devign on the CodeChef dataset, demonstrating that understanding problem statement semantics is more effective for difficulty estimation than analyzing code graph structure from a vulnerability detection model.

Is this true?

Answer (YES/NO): NO